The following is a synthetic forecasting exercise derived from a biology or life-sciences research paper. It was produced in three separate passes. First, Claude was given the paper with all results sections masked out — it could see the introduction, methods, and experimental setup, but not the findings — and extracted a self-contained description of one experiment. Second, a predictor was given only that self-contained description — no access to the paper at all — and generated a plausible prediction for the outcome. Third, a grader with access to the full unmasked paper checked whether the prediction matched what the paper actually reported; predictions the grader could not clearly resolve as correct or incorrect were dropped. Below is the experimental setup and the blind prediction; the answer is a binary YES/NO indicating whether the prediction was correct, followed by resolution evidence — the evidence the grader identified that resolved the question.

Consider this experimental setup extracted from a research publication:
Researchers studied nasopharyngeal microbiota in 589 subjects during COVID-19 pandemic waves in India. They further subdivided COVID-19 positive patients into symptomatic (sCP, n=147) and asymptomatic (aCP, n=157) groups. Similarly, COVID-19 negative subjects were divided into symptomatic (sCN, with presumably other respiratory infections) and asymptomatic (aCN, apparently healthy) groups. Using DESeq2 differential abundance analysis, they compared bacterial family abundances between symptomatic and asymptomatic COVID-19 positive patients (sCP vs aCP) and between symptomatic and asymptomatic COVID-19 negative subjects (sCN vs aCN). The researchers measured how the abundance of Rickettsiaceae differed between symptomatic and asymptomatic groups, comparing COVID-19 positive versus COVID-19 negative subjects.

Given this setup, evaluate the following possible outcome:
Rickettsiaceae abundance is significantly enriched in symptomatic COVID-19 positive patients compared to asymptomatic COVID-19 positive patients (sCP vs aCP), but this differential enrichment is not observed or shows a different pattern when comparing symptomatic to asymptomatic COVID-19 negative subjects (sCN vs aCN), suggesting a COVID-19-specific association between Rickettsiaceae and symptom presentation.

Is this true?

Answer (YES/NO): NO